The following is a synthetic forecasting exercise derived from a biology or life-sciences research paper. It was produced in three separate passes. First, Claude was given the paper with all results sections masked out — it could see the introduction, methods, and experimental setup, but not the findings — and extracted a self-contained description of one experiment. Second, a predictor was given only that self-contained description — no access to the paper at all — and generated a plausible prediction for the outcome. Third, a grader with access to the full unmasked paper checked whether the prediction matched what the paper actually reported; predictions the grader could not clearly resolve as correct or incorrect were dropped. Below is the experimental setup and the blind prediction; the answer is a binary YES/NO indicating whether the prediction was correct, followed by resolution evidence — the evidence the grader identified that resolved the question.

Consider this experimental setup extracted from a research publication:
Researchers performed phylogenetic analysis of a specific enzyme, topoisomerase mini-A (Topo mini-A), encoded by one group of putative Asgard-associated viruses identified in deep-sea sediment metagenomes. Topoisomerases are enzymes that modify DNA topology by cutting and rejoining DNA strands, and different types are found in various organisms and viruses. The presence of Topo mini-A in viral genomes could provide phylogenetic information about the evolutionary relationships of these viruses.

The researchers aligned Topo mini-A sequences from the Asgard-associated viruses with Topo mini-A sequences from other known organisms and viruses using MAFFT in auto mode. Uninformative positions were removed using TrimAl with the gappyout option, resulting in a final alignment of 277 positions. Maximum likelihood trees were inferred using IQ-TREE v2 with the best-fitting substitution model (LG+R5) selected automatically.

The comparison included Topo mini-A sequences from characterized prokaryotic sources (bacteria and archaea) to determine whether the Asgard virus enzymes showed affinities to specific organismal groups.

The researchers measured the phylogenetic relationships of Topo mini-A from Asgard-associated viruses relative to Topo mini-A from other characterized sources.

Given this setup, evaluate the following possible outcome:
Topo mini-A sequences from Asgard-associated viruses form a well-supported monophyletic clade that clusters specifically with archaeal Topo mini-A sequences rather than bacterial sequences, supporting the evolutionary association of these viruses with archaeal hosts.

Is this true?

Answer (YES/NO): NO